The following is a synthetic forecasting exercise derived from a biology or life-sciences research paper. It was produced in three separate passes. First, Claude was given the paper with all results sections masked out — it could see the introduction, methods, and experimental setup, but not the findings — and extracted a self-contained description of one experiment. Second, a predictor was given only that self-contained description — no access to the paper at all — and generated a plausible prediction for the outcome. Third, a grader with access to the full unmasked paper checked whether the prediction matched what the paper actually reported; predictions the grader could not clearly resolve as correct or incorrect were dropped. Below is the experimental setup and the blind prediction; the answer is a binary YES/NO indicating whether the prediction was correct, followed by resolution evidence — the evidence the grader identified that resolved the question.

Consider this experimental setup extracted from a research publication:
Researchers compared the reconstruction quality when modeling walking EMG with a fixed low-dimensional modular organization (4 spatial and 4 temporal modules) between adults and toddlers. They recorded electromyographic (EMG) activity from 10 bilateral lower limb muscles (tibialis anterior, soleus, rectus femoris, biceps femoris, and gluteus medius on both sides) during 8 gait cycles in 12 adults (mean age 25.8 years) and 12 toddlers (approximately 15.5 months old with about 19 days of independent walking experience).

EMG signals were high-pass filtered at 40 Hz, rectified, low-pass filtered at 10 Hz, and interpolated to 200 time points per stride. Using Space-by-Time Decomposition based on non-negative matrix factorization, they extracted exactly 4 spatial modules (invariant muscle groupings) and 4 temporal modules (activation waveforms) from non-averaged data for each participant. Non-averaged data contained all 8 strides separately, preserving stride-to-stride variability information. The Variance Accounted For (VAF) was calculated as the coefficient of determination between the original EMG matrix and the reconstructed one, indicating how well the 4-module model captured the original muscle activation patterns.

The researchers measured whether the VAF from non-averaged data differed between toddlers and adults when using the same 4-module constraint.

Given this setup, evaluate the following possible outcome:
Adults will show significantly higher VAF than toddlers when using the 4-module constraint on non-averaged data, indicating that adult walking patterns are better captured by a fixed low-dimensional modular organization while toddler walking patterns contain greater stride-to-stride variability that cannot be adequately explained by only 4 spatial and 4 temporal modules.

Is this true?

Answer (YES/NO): YES